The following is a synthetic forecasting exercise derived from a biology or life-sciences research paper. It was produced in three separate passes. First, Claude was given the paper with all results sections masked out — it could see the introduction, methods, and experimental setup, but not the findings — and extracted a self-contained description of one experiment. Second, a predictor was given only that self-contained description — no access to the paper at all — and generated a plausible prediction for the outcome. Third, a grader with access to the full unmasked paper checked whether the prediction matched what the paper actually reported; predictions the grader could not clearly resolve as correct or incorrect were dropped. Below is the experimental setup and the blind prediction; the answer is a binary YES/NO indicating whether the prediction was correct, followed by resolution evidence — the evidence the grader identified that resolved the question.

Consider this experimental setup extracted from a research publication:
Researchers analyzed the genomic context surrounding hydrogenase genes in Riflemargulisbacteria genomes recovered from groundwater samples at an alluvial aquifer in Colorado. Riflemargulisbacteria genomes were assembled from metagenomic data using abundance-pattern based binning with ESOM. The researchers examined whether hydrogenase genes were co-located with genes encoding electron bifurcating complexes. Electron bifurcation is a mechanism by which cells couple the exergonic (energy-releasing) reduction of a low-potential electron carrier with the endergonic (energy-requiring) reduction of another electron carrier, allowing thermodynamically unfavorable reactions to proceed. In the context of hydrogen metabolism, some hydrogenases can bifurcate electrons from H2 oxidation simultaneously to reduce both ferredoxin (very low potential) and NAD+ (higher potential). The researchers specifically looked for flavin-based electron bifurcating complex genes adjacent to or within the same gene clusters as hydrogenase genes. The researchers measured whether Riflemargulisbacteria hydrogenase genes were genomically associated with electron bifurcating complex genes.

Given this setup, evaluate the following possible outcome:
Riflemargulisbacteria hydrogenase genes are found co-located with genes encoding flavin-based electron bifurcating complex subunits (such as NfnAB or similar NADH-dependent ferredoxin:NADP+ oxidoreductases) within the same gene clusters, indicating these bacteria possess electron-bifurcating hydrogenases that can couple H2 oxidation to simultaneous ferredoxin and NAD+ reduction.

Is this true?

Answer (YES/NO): YES